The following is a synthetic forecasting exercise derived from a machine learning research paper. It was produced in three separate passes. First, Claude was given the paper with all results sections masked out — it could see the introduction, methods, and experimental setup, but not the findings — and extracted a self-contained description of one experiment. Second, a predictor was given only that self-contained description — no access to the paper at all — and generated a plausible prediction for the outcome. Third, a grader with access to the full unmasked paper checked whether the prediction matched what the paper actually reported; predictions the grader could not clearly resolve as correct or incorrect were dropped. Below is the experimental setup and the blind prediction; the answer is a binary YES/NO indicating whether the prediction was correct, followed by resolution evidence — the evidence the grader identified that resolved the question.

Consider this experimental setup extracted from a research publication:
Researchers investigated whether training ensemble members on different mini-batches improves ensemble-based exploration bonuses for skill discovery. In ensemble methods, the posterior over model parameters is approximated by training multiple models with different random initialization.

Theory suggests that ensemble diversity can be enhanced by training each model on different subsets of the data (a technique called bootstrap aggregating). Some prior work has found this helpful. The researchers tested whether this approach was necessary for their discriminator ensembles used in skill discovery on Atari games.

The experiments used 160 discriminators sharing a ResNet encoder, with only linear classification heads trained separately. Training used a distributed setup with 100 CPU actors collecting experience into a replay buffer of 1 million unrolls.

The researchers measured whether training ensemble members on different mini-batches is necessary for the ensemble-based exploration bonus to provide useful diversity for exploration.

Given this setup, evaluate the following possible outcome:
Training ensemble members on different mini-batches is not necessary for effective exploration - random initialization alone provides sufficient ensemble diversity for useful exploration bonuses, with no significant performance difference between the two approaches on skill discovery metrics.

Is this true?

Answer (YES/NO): YES